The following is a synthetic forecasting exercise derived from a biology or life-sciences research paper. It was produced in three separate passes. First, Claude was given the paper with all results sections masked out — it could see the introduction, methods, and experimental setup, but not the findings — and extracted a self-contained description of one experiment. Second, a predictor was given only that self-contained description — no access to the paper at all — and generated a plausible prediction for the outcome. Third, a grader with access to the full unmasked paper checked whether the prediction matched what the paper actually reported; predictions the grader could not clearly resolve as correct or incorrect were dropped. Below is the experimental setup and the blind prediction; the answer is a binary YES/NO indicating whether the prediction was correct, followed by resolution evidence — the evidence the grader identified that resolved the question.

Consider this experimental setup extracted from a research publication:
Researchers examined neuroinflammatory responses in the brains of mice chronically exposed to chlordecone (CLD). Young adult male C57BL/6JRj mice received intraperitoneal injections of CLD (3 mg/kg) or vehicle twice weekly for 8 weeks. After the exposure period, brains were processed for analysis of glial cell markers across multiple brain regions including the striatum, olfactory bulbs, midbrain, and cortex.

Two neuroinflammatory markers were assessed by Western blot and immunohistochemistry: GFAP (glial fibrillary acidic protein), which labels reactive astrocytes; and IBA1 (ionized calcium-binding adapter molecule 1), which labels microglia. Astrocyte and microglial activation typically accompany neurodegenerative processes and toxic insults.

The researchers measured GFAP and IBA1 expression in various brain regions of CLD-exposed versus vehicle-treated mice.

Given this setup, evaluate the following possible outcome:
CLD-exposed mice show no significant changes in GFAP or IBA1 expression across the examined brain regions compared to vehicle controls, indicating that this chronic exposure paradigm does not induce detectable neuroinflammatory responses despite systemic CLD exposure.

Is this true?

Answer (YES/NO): YES